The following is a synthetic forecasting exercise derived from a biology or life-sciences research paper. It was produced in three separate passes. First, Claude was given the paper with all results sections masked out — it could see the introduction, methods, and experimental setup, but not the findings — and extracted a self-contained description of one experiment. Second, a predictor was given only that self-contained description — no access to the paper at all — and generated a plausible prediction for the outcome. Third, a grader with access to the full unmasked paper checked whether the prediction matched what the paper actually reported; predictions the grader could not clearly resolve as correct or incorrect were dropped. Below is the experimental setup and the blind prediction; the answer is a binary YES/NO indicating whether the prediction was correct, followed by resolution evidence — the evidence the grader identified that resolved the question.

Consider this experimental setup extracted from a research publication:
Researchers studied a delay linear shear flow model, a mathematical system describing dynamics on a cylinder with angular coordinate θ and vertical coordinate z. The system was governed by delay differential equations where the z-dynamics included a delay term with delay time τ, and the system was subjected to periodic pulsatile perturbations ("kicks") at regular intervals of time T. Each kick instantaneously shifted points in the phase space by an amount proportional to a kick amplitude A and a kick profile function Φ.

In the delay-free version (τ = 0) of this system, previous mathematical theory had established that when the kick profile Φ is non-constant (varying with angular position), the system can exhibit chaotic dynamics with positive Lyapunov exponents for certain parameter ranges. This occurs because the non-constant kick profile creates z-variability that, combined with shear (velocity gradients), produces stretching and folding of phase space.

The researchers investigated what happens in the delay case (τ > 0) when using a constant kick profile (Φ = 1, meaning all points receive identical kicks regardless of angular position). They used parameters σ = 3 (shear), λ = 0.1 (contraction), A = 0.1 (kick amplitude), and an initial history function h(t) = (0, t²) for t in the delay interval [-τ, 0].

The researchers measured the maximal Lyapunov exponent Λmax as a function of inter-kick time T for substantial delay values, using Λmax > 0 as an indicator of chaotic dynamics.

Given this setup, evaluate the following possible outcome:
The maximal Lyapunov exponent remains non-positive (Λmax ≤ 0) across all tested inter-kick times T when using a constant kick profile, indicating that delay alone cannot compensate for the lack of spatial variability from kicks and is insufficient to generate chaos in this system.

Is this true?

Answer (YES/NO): NO